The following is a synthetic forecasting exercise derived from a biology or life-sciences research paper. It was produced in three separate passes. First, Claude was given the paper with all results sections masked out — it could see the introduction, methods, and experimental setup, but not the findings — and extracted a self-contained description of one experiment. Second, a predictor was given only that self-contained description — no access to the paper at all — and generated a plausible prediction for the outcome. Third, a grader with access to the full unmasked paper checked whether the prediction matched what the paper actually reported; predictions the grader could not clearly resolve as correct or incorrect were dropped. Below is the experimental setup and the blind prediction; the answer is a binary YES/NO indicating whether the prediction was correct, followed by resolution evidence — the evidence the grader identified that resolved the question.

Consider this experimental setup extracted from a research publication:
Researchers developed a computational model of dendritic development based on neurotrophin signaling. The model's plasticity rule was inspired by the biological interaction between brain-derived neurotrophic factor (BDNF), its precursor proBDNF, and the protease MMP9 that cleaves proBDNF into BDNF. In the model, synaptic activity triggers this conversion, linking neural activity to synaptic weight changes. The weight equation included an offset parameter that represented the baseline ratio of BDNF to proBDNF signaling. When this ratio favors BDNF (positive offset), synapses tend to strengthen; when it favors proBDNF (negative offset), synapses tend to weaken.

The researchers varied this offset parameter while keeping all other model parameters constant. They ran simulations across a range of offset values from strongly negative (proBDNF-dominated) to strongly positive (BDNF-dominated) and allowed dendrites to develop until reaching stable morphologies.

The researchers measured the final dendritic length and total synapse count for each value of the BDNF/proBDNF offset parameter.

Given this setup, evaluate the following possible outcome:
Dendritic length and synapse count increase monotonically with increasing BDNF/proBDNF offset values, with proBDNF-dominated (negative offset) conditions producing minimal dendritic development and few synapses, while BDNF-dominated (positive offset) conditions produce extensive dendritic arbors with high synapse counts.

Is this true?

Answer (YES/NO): YES